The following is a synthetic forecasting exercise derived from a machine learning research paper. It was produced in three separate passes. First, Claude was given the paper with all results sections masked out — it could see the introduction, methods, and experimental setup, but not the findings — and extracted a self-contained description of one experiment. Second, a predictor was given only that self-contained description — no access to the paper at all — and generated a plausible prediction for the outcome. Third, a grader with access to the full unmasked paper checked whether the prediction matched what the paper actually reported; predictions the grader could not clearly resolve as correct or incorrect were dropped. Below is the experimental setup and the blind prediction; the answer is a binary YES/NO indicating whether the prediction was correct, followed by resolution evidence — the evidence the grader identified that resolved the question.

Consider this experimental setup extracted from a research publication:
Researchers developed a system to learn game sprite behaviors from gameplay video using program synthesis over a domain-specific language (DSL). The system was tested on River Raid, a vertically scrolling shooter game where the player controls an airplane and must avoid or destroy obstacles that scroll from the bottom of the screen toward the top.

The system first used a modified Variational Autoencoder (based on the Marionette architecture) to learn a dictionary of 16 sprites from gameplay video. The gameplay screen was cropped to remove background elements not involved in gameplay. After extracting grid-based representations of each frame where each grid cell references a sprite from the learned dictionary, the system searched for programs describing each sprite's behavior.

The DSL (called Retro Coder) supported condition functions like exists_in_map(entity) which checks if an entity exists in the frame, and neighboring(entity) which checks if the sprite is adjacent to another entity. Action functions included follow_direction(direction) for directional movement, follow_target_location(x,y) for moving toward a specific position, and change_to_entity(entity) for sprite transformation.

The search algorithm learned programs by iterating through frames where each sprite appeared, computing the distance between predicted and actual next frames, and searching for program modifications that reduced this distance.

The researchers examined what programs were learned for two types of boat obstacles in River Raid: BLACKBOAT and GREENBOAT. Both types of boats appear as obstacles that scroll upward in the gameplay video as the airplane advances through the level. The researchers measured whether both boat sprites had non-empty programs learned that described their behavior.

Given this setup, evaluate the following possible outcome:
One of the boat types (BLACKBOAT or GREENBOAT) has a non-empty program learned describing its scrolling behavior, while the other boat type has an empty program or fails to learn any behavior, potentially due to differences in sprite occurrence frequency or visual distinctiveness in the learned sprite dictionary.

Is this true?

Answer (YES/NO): NO